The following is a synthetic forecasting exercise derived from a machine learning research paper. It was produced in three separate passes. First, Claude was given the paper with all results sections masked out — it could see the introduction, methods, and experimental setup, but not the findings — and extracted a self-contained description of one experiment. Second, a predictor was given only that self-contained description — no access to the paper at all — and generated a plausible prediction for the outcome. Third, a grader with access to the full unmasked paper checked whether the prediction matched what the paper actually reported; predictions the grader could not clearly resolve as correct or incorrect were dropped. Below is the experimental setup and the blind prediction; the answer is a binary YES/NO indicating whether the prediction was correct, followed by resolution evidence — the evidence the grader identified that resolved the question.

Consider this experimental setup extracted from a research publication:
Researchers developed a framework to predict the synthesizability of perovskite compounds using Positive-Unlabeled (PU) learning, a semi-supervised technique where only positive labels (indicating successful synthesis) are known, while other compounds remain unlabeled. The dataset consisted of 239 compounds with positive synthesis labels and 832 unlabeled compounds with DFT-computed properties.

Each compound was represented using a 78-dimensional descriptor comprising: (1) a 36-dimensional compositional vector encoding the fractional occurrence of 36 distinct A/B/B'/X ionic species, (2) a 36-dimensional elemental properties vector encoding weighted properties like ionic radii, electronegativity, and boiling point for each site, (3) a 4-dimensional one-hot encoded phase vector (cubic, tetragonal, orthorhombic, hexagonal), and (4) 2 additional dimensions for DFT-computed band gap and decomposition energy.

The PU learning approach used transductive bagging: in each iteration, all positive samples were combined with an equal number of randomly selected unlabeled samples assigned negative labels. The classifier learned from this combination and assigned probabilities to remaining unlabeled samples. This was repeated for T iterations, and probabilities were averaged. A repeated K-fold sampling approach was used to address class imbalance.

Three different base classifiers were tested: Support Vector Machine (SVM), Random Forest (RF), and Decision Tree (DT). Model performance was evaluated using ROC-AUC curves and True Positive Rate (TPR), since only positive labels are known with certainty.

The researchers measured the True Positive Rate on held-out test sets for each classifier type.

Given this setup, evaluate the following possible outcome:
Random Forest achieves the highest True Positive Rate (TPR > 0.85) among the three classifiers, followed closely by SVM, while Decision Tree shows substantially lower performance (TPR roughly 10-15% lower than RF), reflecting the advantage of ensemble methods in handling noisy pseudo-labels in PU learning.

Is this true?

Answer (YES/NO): NO